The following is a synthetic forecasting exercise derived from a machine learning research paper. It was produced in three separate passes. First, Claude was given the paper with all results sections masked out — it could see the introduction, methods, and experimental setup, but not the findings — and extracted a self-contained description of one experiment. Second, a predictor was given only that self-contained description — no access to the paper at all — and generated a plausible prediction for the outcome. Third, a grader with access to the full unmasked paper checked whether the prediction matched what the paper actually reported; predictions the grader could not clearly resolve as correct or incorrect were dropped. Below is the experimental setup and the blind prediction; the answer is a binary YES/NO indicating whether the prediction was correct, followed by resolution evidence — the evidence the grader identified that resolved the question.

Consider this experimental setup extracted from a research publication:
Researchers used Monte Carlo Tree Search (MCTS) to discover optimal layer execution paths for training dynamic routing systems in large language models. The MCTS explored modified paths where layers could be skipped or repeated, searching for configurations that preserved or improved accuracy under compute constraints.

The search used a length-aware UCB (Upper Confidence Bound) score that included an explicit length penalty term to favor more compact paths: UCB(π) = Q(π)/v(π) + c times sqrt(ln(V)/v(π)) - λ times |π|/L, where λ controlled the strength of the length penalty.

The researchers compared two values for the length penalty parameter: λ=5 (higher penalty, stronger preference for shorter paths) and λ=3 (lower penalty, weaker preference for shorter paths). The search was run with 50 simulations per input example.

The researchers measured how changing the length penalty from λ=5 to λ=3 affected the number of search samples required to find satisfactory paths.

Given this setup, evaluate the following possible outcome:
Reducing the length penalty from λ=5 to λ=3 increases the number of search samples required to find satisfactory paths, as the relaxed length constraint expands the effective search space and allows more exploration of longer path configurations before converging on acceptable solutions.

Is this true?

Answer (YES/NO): NO